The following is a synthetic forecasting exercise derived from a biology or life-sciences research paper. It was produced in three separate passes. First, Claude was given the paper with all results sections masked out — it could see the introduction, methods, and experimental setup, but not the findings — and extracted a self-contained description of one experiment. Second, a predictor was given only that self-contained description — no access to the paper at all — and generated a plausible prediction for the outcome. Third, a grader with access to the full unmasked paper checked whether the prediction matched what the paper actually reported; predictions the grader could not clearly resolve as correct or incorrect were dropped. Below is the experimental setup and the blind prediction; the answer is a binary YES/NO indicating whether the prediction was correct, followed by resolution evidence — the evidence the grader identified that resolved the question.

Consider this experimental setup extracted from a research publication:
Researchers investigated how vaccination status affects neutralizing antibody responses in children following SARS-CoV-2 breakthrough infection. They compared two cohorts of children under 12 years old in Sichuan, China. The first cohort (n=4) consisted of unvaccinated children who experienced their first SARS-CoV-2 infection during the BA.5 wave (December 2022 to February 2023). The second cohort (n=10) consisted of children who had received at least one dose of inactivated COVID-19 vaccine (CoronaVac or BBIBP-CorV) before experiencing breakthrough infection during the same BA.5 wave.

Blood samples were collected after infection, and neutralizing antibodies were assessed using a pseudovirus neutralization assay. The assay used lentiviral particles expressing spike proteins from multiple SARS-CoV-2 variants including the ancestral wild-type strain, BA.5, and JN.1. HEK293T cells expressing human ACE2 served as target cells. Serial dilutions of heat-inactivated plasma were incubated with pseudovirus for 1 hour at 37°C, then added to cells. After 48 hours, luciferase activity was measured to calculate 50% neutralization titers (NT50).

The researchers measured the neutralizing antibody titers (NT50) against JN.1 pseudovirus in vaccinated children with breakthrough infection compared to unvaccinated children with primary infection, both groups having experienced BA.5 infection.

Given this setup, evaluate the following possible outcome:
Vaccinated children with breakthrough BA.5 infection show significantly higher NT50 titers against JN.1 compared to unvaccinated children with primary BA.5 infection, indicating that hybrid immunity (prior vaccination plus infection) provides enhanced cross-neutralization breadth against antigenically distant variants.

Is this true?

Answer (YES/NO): YES